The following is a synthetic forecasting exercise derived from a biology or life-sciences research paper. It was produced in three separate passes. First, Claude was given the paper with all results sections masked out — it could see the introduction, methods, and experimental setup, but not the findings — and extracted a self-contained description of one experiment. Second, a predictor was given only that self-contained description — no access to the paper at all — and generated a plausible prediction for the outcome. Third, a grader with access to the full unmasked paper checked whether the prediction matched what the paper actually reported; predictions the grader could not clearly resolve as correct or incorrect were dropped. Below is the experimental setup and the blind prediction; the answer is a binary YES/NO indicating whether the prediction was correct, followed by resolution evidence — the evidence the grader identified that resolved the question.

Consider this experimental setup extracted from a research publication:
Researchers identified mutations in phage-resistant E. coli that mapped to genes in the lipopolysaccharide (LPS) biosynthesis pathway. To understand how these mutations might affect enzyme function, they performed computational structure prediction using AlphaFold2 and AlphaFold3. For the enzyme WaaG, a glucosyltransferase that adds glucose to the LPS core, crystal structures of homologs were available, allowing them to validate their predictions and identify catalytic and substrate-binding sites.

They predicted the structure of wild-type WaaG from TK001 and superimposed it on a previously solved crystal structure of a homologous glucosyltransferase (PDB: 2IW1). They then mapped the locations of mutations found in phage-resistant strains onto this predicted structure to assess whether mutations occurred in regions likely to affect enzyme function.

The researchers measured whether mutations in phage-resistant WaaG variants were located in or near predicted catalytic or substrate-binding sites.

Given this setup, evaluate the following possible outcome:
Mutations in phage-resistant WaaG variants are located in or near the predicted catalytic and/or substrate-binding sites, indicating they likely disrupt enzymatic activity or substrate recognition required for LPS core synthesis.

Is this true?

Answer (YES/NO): NO